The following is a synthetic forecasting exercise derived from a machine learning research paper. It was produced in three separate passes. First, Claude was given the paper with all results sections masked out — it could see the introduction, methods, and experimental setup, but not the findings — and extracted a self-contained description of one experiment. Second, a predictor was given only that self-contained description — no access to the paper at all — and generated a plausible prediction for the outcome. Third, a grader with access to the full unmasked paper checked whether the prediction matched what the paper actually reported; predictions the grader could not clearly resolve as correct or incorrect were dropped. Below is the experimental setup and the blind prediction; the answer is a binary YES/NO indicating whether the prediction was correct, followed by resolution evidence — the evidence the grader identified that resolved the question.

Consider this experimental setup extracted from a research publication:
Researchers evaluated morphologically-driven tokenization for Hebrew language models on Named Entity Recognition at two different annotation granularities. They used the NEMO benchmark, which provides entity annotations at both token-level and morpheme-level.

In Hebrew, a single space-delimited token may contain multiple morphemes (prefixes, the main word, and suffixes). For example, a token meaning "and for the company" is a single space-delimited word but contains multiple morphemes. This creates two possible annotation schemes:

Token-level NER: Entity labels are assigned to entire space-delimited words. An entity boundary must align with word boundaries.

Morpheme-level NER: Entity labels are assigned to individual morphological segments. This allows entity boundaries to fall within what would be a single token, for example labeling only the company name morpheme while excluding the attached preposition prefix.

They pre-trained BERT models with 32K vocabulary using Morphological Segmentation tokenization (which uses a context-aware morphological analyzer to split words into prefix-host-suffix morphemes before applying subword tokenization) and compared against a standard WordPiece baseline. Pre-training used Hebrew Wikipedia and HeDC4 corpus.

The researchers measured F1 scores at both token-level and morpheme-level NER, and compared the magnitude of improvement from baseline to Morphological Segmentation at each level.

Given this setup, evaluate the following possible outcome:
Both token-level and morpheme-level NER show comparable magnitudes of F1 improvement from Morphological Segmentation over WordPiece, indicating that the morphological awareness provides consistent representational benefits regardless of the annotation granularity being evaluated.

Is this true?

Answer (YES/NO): NO